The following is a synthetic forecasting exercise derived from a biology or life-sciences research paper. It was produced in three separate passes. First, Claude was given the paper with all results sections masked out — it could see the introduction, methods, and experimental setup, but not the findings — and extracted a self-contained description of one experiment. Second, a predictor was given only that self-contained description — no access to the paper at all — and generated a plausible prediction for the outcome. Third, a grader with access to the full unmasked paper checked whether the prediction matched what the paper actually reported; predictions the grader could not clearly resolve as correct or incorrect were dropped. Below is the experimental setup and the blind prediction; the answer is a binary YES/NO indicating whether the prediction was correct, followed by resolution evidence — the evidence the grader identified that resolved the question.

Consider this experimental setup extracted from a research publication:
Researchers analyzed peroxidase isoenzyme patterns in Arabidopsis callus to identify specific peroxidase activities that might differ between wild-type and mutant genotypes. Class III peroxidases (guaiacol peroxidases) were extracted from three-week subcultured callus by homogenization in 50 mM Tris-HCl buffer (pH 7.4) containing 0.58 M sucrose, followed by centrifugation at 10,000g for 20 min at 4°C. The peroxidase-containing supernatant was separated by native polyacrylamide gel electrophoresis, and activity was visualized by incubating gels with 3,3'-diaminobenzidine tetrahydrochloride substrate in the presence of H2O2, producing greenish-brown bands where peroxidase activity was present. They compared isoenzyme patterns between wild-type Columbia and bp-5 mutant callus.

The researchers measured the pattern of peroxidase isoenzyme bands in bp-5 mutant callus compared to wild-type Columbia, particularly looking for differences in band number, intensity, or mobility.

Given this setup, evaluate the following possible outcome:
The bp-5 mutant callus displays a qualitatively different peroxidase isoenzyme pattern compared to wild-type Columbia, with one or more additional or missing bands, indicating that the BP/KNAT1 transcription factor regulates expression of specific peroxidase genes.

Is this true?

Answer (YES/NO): NO